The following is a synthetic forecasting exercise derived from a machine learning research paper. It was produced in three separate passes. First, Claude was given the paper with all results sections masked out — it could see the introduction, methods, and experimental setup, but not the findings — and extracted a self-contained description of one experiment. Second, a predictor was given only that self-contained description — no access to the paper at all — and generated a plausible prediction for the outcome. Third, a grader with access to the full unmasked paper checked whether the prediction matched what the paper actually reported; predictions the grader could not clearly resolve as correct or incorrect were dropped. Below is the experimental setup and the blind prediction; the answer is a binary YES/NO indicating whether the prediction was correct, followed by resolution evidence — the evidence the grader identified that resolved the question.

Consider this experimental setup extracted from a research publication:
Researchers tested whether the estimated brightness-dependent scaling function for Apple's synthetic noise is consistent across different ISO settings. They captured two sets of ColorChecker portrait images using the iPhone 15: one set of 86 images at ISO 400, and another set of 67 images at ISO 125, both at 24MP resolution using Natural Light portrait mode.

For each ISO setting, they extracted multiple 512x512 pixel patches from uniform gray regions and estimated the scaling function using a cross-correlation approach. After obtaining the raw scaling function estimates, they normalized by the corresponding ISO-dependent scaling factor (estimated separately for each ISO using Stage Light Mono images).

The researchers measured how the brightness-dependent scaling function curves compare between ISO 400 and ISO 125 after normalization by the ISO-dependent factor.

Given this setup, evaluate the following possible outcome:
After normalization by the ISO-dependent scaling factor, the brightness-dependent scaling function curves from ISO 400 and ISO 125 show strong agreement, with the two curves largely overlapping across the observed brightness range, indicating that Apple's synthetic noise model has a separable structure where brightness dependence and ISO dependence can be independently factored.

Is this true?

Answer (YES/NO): YES